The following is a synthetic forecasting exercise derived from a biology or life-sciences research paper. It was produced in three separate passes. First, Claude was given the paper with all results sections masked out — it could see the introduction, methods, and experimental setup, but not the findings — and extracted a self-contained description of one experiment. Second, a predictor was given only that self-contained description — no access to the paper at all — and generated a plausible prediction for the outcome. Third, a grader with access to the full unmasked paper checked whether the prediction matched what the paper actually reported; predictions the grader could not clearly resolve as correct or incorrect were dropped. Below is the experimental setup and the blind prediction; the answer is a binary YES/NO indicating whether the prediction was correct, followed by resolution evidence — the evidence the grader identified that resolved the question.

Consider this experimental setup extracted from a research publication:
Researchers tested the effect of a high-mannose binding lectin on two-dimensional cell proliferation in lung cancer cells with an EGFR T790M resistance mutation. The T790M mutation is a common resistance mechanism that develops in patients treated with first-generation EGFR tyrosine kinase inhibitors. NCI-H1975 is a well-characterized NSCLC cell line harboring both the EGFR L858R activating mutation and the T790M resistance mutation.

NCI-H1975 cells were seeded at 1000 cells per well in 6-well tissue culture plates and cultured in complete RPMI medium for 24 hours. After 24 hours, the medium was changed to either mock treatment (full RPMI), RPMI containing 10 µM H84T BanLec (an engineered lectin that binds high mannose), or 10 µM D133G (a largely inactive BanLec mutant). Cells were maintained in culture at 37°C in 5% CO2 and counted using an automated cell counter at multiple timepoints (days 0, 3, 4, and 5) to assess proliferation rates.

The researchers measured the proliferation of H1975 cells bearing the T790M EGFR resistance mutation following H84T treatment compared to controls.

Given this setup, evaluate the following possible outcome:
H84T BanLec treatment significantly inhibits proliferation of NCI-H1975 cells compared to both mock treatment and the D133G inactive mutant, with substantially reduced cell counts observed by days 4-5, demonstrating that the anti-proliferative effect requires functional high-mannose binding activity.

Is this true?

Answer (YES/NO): YES